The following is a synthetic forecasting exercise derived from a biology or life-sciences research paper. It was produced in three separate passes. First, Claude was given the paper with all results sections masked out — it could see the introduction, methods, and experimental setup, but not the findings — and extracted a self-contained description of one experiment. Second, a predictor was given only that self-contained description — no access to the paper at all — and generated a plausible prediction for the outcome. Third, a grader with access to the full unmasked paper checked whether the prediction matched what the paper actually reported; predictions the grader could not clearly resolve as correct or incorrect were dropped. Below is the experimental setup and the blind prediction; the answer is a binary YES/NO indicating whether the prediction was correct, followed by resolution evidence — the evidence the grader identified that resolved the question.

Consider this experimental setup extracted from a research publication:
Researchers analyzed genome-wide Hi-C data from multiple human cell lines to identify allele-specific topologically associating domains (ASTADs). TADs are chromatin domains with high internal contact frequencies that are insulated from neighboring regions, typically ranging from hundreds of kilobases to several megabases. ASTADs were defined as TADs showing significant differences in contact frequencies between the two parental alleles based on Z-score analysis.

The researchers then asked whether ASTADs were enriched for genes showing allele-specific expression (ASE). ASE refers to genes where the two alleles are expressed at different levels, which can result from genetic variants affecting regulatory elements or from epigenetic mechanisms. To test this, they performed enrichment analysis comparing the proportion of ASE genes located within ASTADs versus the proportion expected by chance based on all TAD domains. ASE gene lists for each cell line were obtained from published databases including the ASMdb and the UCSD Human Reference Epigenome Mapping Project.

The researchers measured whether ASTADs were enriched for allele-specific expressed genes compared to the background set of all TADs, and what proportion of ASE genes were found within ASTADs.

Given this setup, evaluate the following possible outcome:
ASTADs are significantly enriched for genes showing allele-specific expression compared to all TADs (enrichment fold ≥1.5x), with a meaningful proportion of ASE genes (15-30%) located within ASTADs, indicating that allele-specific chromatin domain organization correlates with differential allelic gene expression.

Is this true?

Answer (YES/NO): NO